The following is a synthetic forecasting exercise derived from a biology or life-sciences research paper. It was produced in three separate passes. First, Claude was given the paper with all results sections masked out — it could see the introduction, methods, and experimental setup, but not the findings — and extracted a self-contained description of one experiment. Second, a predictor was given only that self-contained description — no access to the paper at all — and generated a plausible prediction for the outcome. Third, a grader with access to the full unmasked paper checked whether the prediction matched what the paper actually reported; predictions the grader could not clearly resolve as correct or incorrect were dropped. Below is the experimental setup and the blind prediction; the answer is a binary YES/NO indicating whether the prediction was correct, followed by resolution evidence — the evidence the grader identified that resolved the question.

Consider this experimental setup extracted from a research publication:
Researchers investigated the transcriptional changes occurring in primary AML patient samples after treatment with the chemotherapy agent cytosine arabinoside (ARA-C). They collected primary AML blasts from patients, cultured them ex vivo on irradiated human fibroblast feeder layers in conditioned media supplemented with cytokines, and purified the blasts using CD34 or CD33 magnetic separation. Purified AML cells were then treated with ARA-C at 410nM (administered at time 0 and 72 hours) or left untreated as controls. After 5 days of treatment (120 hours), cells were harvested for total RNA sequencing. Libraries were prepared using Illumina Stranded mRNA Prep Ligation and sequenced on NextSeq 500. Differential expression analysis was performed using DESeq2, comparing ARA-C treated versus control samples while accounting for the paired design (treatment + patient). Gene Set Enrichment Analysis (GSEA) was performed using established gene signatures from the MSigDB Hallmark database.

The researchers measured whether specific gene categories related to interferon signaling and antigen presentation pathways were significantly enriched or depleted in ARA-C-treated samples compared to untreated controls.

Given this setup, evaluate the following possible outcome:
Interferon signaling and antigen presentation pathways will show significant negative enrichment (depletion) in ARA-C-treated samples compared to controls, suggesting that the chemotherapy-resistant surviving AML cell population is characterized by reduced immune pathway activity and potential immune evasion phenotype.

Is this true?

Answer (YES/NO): NO